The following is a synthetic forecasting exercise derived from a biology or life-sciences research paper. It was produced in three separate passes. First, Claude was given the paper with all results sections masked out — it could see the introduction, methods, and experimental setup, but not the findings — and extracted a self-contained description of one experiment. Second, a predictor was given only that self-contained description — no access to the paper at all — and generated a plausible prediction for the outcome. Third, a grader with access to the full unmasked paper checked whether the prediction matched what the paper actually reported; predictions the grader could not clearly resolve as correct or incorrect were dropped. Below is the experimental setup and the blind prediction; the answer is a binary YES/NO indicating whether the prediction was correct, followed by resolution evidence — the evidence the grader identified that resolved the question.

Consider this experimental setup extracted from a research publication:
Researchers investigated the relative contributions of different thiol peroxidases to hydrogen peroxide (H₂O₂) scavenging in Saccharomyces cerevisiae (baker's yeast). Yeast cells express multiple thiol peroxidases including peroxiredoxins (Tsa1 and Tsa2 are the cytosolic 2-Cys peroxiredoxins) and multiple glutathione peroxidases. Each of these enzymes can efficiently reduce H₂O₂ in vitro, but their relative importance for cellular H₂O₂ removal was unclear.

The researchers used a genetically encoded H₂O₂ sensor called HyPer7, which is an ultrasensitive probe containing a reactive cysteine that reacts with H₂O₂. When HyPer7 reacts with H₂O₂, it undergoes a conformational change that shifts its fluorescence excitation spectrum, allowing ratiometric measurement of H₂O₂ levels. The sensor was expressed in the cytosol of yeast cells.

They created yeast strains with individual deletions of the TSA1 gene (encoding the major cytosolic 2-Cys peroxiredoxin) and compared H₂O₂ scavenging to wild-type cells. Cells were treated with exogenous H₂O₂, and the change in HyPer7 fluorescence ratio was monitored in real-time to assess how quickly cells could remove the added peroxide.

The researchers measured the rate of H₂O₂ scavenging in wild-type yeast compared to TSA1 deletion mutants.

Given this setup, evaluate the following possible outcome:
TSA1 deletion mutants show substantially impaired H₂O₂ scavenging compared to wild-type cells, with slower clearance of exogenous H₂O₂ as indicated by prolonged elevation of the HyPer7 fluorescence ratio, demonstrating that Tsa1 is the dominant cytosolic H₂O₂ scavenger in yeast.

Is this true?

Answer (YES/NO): YES